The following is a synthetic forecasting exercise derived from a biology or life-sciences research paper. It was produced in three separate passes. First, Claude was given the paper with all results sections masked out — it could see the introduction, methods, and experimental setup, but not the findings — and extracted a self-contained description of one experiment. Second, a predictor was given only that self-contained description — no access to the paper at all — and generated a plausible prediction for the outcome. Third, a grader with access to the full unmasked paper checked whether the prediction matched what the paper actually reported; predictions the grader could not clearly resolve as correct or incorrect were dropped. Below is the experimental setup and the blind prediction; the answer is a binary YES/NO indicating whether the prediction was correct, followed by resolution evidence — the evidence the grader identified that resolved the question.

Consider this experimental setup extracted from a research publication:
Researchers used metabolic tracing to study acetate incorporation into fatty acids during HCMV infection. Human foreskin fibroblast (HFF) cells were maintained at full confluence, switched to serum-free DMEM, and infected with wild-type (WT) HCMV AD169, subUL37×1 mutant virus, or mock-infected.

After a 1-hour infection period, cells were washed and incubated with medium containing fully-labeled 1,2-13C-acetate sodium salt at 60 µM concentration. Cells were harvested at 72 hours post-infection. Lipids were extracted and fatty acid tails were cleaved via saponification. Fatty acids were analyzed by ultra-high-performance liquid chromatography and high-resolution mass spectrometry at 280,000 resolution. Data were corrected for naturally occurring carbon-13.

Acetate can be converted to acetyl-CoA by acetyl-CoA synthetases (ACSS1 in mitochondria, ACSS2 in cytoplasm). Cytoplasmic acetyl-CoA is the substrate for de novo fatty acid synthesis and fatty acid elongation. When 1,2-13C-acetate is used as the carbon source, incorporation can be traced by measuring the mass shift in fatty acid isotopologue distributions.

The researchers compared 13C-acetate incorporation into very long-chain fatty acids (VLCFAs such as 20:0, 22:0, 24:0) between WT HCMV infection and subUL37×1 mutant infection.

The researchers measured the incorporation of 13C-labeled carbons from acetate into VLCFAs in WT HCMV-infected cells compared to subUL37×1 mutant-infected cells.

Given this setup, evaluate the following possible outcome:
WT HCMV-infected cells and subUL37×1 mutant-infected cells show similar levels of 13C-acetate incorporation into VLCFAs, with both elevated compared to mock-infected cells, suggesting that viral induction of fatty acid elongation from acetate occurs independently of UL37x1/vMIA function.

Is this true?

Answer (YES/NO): NO